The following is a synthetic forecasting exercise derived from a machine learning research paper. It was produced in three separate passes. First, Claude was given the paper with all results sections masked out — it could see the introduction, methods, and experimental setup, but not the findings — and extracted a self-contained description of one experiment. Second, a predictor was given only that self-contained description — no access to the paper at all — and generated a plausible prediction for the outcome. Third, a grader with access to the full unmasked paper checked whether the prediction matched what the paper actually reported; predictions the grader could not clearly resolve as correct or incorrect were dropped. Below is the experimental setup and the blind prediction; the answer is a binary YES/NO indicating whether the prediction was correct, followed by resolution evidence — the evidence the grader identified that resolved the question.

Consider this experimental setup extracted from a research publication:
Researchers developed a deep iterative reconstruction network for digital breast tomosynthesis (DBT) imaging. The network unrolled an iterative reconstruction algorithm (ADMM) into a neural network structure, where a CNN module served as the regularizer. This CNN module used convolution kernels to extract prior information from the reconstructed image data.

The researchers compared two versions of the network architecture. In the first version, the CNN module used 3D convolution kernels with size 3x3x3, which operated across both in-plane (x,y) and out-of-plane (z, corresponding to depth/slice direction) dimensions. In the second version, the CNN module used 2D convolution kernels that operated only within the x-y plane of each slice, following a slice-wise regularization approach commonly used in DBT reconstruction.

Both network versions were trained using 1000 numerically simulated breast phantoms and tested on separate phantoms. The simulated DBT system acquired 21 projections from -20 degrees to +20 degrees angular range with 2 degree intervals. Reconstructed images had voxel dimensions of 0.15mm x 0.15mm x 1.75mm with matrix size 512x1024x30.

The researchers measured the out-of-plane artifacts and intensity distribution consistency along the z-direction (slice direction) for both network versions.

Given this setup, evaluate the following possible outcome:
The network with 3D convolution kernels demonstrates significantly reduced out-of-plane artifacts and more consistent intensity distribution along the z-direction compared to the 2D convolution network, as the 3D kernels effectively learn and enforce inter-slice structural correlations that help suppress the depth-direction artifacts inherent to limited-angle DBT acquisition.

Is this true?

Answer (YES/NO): YES